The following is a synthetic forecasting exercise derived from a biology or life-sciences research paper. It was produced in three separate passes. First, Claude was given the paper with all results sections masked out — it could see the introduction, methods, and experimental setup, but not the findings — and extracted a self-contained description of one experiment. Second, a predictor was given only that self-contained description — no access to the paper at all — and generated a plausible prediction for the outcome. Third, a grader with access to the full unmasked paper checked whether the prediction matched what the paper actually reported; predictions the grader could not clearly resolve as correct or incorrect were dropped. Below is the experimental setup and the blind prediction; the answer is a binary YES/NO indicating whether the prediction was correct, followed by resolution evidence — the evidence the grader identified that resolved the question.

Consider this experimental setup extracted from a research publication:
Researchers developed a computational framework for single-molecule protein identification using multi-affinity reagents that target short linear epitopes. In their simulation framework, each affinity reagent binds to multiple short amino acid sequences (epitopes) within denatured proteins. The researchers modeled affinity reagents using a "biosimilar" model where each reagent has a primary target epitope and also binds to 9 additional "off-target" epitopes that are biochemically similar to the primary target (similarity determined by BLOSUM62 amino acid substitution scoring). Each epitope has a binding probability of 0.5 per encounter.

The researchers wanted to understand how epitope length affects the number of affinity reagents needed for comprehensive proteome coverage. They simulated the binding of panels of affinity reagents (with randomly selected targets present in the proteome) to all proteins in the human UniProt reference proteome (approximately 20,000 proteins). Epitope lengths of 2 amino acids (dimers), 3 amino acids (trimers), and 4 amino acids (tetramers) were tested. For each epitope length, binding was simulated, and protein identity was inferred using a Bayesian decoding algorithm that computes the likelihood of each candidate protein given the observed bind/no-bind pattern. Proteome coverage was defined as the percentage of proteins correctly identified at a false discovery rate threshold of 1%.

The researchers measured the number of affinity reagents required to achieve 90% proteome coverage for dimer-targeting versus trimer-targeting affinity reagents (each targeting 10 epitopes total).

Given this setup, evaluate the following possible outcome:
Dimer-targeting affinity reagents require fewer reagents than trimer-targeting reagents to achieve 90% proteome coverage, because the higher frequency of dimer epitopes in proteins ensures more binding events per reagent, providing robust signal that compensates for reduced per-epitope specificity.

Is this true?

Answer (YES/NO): NO